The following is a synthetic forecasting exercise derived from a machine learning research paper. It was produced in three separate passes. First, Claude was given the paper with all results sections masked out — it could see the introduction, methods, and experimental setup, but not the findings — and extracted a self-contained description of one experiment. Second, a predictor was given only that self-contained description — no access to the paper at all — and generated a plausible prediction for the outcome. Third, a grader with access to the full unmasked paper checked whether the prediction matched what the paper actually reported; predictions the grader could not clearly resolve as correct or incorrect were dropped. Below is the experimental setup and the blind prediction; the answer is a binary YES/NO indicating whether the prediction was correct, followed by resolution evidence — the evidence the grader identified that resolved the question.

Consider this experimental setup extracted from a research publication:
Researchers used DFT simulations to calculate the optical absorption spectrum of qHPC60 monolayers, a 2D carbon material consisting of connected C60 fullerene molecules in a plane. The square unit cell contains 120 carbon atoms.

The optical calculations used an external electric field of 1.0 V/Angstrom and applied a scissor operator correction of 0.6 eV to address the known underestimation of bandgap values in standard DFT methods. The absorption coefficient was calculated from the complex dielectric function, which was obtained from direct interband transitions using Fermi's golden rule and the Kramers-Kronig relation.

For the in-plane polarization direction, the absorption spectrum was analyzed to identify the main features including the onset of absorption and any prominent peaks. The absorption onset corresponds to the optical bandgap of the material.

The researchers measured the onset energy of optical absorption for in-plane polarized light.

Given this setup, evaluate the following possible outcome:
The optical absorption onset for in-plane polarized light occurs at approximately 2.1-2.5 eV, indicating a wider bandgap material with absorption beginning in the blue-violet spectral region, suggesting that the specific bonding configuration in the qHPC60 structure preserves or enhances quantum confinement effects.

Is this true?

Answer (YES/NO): NO